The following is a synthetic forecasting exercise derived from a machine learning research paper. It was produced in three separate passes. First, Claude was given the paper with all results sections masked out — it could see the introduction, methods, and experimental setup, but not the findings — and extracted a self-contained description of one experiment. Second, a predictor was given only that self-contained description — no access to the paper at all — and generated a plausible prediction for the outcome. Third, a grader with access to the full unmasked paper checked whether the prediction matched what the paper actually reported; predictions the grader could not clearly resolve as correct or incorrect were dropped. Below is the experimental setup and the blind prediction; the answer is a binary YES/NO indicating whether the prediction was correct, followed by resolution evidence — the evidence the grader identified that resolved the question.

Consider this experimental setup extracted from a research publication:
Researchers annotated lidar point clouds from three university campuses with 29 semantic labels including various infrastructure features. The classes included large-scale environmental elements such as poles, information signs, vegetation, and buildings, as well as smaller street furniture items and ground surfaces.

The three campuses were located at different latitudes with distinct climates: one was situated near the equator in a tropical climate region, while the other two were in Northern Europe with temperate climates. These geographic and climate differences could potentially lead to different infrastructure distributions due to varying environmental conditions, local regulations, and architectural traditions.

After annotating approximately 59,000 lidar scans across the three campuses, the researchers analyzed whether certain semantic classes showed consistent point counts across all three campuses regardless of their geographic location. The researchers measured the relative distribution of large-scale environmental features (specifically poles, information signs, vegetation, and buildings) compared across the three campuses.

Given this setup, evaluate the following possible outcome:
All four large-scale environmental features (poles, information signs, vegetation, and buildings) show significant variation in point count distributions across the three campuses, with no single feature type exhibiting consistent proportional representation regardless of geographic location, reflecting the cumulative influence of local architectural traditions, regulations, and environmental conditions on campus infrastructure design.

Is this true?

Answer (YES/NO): NO